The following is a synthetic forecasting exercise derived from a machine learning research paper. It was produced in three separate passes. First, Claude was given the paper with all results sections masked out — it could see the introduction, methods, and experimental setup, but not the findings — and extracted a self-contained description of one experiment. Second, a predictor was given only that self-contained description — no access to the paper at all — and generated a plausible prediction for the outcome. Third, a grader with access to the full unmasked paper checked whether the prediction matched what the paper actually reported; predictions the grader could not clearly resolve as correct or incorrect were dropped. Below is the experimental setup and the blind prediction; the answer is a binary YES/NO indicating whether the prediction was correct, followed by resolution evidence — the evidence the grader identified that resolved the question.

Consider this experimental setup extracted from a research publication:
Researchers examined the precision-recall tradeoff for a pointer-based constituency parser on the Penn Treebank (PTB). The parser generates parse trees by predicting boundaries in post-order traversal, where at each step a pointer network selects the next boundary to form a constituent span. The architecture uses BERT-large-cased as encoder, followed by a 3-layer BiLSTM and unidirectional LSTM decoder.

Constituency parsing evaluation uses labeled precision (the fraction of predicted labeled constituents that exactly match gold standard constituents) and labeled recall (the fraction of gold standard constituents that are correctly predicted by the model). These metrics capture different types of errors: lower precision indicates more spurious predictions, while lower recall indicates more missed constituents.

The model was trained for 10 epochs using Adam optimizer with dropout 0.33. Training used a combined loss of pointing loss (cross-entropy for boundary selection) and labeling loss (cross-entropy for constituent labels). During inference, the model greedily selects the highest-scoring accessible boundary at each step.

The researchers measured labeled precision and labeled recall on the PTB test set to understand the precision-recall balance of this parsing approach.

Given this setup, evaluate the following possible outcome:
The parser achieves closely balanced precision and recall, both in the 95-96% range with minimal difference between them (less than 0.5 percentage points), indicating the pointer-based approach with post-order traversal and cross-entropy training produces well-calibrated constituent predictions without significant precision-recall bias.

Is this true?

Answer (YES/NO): NO